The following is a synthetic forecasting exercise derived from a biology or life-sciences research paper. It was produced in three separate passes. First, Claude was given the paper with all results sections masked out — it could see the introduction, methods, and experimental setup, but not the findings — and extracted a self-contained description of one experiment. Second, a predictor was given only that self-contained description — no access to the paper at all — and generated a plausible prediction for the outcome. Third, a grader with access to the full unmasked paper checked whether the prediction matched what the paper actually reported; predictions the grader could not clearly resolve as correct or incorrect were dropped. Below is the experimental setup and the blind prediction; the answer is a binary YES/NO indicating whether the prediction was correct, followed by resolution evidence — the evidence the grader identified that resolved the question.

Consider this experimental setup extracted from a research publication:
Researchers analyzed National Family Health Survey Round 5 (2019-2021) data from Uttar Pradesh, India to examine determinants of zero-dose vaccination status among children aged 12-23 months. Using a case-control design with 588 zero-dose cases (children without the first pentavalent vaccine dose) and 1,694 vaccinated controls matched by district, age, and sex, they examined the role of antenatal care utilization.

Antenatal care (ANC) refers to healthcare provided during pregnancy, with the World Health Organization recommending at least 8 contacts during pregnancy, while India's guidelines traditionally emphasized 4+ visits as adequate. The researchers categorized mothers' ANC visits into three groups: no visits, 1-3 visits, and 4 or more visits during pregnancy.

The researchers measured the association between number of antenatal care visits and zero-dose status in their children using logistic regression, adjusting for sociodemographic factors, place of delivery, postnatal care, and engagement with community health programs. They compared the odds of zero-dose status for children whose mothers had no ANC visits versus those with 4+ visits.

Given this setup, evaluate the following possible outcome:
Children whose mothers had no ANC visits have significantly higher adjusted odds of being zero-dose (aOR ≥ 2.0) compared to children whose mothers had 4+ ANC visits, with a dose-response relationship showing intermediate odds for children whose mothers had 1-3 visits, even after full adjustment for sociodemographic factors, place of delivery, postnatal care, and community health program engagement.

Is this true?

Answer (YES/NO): YES